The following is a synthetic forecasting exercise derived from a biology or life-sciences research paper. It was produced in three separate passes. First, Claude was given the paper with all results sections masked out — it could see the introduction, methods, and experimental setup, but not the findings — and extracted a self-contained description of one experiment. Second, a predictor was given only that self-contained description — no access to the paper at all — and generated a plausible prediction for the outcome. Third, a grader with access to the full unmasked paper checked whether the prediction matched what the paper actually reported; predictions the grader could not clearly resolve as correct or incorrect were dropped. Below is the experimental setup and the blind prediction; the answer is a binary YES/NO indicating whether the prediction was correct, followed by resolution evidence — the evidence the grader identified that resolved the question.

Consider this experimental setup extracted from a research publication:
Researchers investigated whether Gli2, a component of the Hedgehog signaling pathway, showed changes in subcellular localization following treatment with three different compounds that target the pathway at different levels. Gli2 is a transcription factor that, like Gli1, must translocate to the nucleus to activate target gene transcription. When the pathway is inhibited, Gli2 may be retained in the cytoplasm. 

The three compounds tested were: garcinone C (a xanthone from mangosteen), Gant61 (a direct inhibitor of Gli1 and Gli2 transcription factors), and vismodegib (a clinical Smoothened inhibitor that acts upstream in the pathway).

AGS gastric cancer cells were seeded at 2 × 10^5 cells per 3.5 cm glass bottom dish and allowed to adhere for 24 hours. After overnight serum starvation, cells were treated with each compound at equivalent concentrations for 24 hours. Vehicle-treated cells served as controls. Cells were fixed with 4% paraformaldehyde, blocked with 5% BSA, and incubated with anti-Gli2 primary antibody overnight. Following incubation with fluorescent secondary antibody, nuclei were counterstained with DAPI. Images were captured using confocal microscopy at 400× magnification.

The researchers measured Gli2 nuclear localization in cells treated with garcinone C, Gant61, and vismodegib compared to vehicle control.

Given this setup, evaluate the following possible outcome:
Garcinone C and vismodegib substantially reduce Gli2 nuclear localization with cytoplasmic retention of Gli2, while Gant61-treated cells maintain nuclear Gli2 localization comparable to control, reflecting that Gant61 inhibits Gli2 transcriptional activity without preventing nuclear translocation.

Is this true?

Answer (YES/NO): NO